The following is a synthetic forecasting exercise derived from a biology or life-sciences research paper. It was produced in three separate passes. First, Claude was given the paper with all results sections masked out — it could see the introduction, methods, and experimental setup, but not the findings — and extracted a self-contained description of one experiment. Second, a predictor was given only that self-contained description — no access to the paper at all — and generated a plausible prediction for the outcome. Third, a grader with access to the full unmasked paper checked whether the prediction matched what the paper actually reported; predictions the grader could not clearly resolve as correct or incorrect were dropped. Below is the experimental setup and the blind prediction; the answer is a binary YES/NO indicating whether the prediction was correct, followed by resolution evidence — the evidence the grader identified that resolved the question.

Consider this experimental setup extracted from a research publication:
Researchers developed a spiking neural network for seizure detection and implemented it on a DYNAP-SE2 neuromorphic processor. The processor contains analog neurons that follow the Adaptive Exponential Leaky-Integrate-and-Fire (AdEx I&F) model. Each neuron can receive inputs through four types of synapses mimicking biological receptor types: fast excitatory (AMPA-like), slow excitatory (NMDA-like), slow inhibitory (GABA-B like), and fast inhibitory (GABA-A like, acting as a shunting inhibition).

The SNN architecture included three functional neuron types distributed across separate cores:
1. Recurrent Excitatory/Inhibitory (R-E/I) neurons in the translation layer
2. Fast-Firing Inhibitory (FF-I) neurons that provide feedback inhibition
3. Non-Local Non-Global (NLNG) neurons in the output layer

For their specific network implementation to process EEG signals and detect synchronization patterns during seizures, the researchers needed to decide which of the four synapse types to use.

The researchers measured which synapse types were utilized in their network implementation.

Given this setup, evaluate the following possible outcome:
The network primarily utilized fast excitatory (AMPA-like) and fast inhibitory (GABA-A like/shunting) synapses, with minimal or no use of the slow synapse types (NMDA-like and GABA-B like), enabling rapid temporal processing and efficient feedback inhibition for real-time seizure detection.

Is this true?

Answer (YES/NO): NO